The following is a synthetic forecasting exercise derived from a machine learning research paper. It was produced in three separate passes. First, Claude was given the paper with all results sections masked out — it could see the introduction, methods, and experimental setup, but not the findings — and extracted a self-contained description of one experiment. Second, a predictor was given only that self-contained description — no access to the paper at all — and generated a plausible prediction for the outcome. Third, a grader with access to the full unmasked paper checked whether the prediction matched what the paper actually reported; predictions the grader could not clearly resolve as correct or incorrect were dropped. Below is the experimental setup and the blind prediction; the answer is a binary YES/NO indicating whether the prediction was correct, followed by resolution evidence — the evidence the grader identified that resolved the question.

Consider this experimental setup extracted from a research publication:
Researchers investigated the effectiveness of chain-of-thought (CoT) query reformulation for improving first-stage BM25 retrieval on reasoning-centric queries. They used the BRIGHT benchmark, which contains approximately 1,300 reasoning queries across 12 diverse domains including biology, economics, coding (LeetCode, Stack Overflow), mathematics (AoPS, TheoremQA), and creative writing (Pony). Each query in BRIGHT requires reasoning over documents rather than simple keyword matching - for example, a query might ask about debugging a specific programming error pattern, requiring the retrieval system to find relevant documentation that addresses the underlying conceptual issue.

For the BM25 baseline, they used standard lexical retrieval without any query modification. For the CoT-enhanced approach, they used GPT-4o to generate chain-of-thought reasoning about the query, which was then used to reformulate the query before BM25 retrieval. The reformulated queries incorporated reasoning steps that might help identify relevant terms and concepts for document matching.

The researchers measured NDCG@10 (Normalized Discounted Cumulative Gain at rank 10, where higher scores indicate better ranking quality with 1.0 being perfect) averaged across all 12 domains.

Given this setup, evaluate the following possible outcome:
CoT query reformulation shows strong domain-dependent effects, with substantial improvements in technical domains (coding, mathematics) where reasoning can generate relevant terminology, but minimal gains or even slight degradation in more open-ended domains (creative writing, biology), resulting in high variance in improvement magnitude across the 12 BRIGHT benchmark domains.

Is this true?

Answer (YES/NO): NO